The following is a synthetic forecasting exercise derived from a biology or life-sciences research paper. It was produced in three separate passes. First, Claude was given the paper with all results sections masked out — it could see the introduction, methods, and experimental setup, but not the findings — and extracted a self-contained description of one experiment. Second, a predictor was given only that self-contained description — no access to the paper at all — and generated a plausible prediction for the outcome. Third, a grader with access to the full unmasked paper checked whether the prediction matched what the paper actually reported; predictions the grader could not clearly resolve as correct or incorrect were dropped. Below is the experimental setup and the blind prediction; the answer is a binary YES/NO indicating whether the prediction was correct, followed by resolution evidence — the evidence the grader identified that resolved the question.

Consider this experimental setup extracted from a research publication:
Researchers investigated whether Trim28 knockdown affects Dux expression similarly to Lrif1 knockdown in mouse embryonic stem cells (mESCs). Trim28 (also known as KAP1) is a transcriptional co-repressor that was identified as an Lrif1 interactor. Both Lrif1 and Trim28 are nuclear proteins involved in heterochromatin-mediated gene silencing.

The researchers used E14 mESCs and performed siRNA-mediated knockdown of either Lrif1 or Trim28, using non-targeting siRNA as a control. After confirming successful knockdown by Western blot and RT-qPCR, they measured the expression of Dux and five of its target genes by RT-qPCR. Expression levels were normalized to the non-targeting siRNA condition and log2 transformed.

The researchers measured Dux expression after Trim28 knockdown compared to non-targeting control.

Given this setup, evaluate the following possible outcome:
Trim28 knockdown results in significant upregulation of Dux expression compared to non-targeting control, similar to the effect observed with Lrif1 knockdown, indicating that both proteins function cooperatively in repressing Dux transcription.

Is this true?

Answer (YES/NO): NO